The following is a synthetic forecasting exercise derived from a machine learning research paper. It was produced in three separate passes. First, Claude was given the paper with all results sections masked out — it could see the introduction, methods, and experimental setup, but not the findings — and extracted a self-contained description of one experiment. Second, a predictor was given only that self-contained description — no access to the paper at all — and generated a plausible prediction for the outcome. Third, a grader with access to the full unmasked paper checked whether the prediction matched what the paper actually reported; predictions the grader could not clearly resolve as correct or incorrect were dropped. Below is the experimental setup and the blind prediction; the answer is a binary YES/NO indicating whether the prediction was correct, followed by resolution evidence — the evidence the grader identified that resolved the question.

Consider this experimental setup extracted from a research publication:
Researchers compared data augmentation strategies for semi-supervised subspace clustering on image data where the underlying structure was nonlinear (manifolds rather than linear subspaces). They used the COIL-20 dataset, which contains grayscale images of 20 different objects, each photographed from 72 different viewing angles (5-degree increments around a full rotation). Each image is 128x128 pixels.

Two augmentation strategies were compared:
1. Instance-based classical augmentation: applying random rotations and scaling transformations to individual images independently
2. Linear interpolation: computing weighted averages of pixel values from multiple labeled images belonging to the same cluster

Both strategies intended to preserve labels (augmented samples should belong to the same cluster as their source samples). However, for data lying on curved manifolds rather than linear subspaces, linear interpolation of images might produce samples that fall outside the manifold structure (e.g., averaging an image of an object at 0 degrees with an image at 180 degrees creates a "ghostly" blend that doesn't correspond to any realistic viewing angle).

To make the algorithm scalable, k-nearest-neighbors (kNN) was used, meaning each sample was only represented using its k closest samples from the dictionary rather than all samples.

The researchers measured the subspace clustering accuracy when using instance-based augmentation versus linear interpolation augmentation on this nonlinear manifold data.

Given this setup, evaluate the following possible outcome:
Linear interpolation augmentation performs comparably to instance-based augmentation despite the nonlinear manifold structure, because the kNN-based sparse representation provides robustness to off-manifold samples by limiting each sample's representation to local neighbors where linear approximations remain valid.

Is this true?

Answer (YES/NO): NO